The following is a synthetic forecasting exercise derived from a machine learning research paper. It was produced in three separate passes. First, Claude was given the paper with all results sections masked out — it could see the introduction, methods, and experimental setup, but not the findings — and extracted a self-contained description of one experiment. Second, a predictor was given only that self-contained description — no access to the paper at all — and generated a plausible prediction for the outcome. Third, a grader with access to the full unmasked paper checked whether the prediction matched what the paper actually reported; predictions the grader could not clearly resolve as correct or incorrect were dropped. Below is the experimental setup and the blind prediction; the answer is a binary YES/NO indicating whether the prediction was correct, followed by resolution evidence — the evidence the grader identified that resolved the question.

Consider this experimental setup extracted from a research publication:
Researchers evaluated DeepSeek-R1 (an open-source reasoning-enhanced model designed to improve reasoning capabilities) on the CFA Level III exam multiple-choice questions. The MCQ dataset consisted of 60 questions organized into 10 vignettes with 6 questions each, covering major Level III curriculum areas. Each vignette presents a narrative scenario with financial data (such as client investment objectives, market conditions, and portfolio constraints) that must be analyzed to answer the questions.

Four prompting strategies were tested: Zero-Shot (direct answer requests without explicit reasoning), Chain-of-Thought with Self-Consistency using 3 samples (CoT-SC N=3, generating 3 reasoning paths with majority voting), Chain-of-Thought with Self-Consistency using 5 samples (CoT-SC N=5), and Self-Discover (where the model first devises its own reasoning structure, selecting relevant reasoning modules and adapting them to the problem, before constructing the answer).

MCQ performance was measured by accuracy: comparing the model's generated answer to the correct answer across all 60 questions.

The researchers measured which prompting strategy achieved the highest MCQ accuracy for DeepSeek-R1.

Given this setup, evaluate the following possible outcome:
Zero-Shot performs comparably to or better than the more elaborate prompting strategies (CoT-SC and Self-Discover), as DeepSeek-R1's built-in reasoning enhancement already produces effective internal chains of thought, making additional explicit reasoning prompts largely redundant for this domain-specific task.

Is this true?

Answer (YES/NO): NO